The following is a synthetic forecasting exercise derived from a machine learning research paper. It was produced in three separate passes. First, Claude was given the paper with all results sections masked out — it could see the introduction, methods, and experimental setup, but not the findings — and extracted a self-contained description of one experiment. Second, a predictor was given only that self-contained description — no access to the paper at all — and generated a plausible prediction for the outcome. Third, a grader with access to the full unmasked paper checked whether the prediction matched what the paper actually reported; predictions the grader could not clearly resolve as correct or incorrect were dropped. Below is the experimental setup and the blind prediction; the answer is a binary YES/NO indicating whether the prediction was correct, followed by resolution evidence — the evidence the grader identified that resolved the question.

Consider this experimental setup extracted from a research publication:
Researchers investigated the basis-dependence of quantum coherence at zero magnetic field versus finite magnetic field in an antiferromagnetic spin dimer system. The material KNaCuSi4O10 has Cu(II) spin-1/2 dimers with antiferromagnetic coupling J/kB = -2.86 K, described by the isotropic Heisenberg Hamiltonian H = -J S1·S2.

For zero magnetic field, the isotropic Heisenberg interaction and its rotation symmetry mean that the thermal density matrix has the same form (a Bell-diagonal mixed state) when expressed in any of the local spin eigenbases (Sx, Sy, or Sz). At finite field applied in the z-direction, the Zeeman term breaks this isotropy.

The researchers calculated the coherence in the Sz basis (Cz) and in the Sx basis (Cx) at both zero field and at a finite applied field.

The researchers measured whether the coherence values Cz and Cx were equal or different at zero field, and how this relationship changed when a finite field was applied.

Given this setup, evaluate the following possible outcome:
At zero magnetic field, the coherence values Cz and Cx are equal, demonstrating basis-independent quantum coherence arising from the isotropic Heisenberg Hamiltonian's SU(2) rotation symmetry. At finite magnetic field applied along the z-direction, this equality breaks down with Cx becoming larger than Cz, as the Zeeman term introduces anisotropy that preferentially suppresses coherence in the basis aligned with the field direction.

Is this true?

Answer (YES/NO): YES